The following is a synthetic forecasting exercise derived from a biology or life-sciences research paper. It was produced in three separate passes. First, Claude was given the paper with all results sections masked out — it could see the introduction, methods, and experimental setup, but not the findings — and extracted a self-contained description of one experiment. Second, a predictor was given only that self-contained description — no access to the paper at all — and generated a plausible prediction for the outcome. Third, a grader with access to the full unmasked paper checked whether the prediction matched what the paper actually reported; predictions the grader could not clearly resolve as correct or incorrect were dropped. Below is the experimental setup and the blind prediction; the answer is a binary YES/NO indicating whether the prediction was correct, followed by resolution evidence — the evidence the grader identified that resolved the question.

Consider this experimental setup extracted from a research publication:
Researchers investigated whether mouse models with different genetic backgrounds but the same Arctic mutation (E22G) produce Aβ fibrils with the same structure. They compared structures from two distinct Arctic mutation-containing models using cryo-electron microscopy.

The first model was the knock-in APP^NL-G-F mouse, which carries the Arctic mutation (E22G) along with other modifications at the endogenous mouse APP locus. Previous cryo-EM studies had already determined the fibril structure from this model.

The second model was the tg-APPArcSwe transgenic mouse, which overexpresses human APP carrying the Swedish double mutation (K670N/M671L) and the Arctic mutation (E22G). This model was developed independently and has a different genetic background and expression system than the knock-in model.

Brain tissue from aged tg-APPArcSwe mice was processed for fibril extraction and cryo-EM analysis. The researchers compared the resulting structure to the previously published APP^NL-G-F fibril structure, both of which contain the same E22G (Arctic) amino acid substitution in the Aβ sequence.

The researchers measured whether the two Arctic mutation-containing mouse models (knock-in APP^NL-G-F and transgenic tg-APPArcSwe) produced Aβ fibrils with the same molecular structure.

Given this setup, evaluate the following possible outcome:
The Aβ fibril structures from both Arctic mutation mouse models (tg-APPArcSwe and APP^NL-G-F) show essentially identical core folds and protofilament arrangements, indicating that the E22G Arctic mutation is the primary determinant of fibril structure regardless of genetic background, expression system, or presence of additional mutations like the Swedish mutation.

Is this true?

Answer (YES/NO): NO